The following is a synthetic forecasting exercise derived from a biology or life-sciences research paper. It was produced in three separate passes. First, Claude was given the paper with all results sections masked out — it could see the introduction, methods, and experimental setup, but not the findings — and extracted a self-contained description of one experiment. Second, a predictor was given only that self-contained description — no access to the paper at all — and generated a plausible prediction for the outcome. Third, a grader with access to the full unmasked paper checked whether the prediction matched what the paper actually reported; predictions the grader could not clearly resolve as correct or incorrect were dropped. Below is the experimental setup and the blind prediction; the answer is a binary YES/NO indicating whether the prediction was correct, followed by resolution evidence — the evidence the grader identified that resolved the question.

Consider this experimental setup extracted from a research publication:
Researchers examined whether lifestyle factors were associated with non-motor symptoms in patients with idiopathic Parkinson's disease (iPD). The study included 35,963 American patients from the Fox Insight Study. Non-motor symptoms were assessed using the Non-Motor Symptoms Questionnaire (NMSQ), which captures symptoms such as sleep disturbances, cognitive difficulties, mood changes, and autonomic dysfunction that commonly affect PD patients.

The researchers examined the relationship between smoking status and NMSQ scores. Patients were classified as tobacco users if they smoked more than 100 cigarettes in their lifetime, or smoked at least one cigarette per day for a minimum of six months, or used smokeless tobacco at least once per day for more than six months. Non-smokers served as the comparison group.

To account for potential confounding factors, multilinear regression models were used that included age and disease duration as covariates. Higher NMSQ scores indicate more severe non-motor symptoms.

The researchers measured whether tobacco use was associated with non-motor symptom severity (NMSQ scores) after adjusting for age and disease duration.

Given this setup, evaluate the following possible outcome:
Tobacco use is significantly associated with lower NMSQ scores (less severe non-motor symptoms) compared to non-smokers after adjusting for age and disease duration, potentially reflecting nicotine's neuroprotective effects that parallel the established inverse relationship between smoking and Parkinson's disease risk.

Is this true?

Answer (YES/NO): NO